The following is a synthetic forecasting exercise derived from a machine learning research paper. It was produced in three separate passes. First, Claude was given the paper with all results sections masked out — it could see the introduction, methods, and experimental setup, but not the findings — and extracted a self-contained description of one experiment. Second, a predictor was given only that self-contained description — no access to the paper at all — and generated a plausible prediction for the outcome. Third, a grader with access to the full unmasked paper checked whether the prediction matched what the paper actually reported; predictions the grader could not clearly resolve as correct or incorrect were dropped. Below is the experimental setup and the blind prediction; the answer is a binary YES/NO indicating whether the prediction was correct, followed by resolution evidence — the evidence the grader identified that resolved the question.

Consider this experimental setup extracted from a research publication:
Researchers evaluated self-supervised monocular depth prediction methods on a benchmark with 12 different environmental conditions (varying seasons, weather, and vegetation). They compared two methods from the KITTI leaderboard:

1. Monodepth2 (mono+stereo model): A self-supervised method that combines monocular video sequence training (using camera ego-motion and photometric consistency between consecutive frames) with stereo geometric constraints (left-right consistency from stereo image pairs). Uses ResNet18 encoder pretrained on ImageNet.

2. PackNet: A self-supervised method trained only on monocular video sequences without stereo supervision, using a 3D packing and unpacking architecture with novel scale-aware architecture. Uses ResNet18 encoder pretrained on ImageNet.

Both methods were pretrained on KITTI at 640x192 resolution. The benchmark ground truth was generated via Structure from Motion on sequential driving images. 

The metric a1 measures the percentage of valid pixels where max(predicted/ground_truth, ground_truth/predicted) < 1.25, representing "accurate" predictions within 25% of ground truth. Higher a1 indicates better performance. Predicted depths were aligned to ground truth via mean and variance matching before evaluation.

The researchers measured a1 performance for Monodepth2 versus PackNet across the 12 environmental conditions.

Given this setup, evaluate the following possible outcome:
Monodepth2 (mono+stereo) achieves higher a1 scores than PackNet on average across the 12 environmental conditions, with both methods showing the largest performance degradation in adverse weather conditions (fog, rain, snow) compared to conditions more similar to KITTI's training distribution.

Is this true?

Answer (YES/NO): NO